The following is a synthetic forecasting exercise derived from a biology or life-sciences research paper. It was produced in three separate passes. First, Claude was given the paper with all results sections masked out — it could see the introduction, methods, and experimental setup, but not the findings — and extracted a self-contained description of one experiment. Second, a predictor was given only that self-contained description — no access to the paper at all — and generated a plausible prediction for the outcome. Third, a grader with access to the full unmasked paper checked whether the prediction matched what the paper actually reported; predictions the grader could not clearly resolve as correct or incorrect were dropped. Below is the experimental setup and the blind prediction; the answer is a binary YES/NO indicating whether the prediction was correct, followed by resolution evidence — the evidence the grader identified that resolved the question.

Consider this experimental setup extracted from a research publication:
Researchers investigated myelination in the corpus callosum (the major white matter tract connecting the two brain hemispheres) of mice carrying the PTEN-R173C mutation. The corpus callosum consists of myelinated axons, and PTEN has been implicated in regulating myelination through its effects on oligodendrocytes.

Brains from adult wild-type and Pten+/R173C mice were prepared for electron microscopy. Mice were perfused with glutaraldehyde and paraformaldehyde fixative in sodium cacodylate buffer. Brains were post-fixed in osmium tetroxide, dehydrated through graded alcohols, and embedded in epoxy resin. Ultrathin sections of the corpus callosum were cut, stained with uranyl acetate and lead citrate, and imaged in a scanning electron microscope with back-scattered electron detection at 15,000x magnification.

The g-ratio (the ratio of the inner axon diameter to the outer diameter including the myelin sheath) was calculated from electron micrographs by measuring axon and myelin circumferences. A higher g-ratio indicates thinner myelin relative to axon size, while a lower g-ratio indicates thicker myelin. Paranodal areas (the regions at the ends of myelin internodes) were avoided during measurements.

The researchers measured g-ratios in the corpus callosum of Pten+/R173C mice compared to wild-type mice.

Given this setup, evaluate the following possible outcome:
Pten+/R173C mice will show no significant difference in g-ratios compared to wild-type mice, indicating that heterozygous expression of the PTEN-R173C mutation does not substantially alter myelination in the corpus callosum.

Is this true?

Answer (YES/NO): NO